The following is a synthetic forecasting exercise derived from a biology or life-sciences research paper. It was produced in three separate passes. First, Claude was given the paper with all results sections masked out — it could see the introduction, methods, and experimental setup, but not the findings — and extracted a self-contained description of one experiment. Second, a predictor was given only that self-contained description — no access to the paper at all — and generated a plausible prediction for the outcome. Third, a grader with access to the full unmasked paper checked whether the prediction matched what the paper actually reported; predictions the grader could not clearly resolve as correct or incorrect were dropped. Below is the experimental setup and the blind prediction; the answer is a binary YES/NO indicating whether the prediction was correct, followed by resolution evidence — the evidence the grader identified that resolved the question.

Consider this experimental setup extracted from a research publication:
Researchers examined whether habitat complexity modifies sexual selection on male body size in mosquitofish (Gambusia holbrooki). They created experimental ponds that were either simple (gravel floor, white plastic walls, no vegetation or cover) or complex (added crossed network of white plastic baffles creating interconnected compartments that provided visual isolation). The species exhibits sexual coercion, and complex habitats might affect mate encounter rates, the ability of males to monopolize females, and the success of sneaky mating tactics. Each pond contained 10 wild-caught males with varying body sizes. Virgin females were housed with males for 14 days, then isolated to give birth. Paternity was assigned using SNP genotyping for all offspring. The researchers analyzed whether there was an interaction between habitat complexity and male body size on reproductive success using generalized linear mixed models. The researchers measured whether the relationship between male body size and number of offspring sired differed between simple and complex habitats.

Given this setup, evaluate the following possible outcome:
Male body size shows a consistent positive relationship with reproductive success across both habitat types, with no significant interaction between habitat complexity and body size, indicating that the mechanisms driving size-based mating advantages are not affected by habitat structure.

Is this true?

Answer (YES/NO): NO